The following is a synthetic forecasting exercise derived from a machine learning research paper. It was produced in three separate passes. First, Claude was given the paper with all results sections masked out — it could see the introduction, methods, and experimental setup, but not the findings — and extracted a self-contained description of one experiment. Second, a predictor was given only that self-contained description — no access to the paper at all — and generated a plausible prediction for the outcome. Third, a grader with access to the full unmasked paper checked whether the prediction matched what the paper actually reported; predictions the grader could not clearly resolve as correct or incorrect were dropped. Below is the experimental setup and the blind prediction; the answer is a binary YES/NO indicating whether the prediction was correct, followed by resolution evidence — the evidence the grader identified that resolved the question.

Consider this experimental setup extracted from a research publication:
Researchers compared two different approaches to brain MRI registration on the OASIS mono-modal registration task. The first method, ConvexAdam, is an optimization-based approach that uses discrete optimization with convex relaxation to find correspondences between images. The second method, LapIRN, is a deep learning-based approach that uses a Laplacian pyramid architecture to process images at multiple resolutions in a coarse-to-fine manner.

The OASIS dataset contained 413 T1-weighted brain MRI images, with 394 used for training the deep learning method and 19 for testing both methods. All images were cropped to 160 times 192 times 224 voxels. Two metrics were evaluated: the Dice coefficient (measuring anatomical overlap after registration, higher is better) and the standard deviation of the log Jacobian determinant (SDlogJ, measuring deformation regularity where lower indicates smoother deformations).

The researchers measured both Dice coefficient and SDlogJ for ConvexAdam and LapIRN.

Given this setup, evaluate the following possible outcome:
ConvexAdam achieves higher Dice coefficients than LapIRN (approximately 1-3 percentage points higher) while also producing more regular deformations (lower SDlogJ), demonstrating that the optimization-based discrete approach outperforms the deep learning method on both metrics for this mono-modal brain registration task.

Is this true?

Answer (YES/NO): NO